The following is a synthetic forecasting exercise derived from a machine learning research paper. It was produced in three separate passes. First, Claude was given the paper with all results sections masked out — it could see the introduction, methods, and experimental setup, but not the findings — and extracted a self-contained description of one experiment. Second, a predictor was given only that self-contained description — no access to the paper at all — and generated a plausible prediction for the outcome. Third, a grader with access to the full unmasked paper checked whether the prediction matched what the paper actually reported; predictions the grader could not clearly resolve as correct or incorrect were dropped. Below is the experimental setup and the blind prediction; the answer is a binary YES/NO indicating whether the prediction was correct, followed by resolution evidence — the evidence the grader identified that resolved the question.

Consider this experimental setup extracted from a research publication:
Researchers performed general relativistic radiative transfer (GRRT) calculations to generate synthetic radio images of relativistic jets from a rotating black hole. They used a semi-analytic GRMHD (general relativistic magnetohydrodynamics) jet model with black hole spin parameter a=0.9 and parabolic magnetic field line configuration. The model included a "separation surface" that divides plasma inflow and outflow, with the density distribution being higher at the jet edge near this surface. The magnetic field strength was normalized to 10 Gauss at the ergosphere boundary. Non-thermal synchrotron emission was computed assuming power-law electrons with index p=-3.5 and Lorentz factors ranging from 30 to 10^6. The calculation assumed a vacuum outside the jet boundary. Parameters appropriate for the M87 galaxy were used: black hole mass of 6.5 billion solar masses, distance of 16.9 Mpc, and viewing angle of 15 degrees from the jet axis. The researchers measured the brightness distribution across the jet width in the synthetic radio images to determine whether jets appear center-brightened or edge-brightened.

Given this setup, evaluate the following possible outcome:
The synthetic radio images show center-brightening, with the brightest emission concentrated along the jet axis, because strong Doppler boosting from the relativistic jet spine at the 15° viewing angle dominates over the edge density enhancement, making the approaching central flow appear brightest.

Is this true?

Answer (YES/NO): NO